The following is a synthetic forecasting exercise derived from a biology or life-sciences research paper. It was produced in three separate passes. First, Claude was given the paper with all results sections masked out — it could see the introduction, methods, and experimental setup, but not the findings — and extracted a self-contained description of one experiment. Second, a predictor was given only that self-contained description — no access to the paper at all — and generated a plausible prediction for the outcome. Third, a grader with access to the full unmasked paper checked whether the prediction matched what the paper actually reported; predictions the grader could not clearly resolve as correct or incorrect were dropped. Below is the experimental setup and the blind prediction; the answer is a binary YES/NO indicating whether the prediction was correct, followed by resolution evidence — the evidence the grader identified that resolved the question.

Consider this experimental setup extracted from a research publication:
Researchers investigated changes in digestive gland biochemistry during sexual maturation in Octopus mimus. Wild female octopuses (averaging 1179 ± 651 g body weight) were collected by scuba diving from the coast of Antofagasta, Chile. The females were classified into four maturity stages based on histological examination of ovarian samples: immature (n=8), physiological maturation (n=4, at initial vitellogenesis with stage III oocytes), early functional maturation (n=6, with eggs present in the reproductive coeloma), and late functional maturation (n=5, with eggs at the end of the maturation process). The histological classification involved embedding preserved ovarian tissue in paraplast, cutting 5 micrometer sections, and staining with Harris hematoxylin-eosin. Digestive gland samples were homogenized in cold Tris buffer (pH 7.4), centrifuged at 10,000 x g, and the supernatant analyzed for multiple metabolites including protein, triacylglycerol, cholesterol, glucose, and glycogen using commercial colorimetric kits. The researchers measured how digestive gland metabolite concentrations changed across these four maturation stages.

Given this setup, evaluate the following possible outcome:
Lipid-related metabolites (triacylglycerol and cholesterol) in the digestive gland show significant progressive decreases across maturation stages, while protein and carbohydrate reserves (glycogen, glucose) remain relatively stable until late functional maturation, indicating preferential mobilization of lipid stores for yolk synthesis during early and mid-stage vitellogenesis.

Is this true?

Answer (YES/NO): NO